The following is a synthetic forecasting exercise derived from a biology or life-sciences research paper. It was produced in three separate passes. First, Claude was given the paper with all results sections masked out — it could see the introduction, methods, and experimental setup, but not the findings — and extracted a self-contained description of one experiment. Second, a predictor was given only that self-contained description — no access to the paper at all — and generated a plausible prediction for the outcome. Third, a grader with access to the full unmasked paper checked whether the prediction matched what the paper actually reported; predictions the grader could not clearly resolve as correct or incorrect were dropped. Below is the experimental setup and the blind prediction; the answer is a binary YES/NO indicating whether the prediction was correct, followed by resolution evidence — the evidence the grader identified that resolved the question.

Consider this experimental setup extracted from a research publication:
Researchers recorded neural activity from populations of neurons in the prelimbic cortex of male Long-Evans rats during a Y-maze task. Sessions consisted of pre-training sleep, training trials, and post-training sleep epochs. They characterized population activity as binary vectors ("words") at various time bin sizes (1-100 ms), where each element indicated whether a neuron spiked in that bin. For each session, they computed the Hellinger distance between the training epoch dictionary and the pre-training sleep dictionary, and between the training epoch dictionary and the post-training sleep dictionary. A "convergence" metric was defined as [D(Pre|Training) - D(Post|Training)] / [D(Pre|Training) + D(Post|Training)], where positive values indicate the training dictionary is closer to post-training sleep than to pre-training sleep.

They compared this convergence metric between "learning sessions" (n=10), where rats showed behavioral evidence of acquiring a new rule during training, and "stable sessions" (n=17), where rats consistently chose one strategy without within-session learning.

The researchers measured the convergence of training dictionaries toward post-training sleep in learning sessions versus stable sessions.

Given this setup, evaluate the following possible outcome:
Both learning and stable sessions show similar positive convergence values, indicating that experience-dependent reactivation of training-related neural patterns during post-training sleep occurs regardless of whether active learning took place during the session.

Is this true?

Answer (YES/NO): NO